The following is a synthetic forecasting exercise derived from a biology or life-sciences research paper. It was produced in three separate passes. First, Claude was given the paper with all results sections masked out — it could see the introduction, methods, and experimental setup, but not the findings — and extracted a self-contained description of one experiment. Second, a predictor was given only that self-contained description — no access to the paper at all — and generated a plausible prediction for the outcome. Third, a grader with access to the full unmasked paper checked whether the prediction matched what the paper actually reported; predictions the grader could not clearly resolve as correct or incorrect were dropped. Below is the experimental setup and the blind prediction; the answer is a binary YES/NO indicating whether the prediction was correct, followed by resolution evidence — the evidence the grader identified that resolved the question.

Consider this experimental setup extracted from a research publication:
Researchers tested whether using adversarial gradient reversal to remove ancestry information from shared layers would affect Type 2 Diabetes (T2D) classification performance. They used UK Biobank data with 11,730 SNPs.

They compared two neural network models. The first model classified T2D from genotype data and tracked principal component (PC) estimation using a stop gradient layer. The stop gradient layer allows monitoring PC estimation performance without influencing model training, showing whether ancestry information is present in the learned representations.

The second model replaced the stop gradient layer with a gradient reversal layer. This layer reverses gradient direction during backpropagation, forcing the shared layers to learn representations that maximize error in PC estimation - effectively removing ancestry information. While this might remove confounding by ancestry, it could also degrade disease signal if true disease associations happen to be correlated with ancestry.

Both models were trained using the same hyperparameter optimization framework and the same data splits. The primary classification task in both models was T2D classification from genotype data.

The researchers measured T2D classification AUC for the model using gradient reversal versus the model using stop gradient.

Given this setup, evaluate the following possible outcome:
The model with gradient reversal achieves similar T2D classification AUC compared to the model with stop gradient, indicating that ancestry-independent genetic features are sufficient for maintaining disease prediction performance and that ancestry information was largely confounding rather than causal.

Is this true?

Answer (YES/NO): YES